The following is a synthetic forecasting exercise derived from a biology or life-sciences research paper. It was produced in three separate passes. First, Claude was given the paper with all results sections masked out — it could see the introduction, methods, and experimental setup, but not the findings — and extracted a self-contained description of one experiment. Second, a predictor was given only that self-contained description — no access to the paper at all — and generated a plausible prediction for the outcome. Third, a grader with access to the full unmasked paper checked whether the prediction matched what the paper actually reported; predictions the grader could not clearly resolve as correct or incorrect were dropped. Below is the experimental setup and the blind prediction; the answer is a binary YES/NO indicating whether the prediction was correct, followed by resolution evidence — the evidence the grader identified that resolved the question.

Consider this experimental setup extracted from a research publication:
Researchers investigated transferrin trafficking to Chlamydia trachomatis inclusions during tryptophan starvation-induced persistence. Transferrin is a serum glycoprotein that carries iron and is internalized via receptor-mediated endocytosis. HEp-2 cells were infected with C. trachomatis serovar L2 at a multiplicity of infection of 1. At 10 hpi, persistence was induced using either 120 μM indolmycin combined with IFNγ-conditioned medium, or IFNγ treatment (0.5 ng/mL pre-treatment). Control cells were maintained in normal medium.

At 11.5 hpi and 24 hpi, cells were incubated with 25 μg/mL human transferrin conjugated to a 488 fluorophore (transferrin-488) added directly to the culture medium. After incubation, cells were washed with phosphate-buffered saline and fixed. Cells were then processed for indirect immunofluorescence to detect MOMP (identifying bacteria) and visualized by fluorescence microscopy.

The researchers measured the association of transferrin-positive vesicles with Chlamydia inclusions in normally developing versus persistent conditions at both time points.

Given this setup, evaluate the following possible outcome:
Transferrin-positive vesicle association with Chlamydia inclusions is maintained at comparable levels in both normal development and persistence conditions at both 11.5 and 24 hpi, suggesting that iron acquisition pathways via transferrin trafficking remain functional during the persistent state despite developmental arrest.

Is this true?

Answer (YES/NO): NO